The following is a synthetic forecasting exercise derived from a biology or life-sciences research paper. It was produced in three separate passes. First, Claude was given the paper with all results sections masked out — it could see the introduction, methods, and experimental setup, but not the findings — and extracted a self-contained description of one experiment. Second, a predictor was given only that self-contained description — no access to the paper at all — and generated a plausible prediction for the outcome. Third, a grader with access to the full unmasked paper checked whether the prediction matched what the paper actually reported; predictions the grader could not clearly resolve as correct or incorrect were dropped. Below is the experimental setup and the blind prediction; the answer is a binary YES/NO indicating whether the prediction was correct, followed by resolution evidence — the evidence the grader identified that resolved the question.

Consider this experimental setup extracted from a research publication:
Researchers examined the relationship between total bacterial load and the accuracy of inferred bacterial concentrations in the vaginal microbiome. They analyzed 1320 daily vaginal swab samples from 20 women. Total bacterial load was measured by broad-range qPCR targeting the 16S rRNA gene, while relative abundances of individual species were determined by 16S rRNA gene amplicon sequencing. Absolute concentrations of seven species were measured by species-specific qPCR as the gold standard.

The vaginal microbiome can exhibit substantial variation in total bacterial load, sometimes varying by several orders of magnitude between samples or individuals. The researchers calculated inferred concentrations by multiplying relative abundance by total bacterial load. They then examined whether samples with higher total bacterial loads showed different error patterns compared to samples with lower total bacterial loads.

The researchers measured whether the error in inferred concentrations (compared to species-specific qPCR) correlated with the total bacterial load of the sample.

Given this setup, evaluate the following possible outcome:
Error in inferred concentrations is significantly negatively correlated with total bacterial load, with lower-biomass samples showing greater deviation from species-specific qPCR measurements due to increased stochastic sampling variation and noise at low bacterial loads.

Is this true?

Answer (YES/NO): NO